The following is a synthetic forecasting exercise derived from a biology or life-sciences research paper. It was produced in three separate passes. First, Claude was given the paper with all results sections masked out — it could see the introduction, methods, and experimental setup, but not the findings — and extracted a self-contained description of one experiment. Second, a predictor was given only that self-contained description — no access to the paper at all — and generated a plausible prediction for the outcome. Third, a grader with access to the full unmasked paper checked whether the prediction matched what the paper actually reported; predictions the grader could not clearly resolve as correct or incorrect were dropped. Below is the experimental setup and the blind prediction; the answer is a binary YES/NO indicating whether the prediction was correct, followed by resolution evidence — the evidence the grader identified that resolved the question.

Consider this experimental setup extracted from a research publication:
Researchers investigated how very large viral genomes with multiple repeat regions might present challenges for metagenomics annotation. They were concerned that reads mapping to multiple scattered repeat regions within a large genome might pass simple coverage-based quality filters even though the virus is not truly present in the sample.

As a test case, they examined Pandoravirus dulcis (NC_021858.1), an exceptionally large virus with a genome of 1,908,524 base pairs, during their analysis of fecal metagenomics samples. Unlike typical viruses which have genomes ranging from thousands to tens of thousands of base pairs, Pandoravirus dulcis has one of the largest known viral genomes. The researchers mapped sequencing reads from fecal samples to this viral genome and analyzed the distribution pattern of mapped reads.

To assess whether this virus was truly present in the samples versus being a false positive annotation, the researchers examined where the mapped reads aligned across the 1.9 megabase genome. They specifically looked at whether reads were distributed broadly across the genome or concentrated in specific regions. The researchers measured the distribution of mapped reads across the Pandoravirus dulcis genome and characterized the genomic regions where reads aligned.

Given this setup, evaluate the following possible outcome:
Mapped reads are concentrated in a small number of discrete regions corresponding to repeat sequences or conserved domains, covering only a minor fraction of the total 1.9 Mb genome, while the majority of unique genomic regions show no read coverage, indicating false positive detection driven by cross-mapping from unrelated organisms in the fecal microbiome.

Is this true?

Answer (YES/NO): YES